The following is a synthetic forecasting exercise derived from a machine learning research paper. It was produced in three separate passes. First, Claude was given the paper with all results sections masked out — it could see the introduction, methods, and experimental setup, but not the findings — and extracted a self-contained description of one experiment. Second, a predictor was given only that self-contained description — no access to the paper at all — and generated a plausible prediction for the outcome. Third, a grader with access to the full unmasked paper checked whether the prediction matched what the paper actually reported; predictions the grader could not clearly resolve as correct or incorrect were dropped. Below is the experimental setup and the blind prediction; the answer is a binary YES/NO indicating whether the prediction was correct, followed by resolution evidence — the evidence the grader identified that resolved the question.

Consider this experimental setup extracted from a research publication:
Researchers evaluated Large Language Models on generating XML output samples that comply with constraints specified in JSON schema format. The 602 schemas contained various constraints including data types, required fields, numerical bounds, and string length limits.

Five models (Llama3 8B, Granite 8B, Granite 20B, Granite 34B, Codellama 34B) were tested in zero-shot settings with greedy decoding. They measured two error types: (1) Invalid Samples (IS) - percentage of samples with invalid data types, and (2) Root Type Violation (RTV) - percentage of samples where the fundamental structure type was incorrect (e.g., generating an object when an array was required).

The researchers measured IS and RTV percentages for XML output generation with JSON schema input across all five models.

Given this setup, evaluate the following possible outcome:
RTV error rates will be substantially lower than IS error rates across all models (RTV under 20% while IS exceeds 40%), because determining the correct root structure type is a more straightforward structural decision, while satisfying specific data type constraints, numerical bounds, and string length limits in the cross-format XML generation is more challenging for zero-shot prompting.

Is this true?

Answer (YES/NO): NO